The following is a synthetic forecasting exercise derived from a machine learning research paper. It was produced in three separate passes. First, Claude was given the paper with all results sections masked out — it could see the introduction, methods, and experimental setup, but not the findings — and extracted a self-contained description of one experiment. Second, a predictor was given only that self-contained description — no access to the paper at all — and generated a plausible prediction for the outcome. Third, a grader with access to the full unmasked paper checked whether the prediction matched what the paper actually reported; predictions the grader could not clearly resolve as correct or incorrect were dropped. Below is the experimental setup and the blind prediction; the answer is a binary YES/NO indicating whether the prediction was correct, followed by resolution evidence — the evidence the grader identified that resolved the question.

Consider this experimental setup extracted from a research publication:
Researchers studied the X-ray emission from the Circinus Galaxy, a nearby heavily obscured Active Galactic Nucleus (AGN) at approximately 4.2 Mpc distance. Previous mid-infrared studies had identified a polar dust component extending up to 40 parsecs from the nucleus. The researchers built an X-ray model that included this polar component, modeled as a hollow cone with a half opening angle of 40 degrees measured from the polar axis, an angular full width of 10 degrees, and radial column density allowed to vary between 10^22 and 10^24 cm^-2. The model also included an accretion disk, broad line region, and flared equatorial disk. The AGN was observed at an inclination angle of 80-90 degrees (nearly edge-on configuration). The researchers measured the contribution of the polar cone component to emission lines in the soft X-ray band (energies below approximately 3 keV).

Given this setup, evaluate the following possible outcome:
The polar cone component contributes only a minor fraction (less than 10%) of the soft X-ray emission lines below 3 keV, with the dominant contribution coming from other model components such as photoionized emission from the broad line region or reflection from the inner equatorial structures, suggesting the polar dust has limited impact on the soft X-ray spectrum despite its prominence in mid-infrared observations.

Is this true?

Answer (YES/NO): NO